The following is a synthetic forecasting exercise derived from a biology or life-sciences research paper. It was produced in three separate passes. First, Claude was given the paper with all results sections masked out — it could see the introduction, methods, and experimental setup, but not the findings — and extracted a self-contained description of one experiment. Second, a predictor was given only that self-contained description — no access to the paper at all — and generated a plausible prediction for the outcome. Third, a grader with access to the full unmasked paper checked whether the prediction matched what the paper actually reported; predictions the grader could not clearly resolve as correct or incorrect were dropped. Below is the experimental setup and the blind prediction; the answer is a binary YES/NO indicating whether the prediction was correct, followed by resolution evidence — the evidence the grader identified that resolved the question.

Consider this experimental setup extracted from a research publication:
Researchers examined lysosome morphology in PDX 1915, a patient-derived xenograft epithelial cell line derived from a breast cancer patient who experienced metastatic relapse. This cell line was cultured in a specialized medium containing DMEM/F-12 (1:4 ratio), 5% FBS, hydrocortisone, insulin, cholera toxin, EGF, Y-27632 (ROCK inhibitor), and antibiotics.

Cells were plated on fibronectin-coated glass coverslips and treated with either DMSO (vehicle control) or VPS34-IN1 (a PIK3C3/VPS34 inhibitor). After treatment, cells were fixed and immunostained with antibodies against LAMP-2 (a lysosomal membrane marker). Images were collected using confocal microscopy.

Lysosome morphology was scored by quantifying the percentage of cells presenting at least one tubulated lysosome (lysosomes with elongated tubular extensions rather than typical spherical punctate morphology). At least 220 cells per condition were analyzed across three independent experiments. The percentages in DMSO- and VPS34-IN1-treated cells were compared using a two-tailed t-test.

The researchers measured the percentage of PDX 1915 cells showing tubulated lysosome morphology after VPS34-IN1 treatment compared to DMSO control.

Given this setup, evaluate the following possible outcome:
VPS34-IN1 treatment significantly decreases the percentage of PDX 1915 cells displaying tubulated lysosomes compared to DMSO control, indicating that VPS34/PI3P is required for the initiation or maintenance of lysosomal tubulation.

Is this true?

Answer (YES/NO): NO